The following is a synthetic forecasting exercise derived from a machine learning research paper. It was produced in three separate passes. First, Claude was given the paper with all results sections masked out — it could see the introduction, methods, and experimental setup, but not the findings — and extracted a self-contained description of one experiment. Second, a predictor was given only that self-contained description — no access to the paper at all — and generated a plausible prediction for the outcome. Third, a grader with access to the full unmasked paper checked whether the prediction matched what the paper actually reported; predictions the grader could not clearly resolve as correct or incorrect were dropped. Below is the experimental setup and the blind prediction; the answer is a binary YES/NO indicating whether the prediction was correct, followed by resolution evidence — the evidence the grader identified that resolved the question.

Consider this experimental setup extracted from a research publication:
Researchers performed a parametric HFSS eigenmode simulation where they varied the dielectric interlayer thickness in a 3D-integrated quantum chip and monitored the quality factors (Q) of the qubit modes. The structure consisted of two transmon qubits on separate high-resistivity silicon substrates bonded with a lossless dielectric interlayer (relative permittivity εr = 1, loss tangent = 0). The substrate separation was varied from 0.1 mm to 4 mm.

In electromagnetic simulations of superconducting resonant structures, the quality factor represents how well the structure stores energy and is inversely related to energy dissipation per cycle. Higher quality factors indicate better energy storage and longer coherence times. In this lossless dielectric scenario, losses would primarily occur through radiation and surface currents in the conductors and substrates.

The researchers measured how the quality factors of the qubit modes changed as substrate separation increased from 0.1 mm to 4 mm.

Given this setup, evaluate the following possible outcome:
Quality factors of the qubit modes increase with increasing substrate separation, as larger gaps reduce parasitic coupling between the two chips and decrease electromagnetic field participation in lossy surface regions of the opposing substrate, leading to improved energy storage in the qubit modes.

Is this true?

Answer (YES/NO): NO